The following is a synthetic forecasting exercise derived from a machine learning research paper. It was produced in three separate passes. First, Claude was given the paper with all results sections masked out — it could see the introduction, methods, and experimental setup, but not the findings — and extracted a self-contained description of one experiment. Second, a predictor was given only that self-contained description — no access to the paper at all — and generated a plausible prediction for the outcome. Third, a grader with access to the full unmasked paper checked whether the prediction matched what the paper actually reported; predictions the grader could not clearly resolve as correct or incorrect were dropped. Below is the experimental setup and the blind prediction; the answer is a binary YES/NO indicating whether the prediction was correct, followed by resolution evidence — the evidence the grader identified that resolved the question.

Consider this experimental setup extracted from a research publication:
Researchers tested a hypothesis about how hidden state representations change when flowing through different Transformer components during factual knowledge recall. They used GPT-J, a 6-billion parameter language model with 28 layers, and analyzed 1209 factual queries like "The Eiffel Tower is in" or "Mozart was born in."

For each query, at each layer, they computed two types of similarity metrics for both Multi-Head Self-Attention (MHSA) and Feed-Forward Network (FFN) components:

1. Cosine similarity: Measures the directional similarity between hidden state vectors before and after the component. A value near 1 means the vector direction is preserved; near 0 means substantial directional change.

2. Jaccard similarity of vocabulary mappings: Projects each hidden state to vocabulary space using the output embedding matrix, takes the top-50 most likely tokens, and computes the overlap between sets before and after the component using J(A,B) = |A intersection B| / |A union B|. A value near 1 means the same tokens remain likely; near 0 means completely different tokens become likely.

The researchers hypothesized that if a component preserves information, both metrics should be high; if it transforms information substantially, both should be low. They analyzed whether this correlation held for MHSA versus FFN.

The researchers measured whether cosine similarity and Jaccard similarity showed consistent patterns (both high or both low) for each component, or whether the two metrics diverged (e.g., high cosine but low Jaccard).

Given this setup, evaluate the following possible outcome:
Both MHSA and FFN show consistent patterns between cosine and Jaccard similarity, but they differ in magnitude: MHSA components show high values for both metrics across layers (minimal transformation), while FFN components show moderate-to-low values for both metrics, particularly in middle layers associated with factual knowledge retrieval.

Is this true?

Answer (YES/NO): NO